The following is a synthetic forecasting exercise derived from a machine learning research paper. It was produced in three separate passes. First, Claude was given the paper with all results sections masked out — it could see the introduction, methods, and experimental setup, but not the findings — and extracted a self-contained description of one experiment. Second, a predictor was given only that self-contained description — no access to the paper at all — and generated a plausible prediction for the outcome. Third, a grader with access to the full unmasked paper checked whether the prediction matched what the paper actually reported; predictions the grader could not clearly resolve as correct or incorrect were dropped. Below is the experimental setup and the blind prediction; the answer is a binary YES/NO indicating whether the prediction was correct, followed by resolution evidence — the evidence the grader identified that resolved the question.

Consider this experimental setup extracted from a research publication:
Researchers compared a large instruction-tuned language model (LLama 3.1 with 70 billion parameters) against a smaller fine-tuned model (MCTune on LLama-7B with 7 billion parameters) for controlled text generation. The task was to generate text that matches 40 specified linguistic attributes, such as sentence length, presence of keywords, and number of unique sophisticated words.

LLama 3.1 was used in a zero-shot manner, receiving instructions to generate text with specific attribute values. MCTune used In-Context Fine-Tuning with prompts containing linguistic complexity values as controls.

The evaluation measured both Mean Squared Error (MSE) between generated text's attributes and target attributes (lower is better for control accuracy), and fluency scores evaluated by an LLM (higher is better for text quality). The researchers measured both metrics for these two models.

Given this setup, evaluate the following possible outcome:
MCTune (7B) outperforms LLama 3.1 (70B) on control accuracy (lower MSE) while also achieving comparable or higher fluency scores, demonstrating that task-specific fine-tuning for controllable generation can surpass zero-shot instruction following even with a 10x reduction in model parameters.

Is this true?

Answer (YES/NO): NO